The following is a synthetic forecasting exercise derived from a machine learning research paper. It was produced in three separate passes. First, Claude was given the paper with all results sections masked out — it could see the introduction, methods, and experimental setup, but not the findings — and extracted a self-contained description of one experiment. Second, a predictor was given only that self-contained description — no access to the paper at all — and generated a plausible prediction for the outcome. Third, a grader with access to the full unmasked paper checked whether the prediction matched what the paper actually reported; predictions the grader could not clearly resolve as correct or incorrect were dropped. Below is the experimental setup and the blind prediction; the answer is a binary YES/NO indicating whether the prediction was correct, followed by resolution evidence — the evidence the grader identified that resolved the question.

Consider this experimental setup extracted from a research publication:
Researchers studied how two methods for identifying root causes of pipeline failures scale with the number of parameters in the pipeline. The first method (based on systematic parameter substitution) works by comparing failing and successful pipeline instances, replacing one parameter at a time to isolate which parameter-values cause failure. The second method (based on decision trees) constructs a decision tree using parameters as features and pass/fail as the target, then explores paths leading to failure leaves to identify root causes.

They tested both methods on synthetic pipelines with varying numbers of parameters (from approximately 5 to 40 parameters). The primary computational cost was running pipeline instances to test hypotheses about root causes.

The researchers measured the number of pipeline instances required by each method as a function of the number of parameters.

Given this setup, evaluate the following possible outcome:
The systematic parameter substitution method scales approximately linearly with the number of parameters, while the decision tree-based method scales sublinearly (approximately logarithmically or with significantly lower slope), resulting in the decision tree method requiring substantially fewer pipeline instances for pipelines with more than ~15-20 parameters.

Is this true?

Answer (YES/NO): NO